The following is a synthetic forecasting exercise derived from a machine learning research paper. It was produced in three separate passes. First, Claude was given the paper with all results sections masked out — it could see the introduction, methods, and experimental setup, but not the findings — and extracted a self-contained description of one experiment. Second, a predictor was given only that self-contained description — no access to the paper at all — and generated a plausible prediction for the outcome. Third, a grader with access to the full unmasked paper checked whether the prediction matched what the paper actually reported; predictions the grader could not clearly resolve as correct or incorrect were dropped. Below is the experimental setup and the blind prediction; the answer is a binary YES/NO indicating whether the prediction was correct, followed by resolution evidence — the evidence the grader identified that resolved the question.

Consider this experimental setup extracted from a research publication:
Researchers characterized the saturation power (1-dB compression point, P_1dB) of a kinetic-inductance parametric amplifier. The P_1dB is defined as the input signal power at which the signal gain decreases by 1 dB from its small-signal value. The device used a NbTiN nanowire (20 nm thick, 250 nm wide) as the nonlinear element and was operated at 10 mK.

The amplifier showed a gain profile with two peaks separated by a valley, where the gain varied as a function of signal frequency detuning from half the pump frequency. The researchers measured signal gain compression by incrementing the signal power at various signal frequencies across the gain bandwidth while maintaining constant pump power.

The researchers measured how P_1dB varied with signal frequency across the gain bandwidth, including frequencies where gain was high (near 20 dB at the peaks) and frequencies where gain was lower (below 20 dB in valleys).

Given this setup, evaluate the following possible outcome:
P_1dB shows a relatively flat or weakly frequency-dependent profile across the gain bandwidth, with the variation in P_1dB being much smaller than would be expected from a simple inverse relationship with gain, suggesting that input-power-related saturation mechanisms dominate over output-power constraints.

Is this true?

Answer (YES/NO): NO